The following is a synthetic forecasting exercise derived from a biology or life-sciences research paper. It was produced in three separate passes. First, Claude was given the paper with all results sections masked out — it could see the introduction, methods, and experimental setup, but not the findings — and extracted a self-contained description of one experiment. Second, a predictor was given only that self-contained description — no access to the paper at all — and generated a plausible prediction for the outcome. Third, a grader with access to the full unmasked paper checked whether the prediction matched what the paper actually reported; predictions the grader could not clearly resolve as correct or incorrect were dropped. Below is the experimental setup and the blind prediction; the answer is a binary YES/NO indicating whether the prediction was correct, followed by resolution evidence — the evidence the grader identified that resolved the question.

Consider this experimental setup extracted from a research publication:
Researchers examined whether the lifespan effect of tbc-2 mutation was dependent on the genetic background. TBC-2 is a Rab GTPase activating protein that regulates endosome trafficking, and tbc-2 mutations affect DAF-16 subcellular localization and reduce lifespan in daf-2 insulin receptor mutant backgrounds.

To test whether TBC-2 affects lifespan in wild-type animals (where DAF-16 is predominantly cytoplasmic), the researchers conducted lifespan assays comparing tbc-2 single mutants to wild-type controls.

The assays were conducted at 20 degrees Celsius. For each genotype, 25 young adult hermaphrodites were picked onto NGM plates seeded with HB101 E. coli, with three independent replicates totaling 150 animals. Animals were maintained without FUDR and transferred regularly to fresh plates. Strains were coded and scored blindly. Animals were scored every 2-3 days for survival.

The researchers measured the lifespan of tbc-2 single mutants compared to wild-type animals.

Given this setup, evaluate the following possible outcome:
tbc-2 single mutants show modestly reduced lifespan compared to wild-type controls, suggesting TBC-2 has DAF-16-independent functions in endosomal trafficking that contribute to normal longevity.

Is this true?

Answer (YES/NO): NO